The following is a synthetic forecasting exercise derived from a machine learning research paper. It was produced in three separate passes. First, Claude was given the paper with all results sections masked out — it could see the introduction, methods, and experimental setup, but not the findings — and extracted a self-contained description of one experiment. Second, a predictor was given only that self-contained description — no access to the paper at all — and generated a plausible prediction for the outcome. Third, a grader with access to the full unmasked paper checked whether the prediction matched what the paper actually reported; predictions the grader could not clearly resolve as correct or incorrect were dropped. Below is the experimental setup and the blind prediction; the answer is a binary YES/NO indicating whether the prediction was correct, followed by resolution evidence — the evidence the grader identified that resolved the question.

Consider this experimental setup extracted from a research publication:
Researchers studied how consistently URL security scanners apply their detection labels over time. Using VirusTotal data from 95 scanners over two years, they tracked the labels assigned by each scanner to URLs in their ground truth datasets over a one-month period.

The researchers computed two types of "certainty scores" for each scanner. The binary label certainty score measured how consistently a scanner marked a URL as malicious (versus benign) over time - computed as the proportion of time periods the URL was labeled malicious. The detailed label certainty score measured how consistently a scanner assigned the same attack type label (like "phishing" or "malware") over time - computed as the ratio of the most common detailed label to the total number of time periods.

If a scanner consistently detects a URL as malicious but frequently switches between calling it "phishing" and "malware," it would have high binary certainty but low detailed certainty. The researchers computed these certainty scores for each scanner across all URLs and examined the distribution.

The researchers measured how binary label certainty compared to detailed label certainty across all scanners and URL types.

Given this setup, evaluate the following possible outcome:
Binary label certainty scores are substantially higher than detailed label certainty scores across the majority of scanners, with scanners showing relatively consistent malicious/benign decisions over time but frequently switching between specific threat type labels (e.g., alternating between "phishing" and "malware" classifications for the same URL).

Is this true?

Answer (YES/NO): YES